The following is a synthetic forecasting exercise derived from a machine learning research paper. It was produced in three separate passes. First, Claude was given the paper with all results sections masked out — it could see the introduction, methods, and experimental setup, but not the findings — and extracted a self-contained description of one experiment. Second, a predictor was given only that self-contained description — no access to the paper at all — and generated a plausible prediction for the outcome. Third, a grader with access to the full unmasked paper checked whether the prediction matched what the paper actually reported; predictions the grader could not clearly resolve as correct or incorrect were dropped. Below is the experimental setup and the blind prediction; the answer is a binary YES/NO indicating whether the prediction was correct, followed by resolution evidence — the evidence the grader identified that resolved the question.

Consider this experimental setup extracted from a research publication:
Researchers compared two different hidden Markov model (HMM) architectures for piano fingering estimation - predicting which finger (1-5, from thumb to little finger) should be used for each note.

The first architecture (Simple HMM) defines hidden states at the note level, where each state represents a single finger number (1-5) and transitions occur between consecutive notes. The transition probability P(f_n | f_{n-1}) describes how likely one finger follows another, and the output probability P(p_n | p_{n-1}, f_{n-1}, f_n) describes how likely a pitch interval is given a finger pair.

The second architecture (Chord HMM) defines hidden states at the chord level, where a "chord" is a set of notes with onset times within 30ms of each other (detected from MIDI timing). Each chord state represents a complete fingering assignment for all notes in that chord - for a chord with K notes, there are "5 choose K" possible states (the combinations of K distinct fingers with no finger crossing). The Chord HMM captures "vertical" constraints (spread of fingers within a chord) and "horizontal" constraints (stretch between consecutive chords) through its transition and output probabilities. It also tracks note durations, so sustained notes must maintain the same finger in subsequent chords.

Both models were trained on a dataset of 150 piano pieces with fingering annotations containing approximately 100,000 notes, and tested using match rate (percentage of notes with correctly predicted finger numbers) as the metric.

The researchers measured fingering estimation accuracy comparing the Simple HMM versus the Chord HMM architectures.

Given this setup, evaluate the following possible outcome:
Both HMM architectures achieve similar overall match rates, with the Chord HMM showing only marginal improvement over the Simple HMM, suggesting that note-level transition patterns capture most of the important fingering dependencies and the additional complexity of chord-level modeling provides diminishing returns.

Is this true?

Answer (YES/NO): NO